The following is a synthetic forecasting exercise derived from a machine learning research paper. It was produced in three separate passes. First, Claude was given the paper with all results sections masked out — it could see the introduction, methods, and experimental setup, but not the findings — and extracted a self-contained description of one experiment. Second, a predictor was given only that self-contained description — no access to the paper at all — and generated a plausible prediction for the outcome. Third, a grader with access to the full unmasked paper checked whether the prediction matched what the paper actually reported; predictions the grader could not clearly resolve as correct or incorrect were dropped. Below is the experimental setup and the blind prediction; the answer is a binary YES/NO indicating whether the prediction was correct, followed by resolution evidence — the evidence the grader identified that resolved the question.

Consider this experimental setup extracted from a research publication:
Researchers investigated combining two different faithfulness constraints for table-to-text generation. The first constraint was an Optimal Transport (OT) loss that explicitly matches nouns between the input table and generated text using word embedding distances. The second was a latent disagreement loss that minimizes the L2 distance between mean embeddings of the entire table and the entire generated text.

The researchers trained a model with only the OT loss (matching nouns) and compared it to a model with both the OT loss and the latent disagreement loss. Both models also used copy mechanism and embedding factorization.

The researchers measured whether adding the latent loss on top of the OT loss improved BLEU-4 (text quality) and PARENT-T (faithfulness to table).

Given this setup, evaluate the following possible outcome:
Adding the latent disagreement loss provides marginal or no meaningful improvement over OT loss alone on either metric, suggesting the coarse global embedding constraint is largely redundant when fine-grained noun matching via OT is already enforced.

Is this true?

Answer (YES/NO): YES